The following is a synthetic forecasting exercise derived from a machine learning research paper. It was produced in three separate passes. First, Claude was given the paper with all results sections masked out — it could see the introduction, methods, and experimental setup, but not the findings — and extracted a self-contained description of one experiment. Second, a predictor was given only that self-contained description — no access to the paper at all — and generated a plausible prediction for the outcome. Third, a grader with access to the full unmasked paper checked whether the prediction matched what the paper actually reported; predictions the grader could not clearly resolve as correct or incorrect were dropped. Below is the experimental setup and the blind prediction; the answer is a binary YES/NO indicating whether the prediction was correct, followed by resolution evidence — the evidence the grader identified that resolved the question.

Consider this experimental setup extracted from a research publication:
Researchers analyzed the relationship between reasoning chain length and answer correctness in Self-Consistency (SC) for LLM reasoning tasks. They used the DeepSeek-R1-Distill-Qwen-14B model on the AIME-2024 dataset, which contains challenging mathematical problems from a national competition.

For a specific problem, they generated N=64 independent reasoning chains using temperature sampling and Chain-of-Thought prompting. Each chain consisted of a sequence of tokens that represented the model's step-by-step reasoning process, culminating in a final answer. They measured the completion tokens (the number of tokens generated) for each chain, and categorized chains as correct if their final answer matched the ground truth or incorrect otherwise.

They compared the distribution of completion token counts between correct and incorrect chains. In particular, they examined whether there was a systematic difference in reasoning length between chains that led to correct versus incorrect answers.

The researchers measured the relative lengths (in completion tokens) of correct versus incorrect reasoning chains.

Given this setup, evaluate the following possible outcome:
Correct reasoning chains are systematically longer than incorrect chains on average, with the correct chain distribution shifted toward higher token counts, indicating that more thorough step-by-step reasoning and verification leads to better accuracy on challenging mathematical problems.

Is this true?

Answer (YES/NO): NO